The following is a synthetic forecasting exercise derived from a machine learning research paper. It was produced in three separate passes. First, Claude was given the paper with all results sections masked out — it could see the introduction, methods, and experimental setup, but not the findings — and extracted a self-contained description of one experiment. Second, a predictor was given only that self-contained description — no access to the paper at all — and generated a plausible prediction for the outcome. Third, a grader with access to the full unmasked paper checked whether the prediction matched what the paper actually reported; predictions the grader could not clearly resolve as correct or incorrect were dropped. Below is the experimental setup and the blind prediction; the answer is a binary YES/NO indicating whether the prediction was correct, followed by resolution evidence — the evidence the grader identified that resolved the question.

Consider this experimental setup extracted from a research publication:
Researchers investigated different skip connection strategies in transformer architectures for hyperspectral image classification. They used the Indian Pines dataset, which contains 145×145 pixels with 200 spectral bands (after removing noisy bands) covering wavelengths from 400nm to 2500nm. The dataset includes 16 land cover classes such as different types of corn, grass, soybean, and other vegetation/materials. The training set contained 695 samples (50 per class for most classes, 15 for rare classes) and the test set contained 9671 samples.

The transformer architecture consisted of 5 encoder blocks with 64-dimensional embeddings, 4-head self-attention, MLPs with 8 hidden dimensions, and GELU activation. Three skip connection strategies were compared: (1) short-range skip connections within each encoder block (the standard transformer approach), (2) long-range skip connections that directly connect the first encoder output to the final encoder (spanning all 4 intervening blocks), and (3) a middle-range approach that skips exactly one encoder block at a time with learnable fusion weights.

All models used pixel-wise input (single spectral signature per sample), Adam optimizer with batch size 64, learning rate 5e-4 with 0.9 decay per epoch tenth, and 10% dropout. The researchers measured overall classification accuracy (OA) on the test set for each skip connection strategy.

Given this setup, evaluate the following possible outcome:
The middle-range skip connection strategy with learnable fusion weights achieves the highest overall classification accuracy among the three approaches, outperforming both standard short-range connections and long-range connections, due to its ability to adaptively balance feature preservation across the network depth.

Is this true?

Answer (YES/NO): YES